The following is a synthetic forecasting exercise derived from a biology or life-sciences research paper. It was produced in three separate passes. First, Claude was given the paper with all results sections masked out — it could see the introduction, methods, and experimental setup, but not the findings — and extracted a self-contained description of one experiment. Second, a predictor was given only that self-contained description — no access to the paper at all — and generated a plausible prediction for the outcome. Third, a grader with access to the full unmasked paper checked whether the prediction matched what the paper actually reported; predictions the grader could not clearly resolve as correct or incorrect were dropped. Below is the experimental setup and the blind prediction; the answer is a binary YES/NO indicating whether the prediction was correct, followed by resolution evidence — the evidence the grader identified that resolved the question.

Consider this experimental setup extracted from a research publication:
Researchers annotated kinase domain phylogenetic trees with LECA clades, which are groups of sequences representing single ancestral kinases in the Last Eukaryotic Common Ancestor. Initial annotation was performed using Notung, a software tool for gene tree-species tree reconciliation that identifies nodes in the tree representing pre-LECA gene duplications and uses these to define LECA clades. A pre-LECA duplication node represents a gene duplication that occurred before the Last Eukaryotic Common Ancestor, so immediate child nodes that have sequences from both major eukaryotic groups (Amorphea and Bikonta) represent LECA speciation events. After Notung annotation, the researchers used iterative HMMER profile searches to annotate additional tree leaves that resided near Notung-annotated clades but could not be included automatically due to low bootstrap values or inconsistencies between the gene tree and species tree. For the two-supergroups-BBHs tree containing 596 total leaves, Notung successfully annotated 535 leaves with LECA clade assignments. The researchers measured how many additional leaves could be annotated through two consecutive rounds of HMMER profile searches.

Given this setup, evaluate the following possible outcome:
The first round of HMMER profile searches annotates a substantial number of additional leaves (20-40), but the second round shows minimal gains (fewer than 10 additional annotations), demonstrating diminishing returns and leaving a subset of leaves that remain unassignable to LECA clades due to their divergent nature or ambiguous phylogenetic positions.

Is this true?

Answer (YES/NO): NO